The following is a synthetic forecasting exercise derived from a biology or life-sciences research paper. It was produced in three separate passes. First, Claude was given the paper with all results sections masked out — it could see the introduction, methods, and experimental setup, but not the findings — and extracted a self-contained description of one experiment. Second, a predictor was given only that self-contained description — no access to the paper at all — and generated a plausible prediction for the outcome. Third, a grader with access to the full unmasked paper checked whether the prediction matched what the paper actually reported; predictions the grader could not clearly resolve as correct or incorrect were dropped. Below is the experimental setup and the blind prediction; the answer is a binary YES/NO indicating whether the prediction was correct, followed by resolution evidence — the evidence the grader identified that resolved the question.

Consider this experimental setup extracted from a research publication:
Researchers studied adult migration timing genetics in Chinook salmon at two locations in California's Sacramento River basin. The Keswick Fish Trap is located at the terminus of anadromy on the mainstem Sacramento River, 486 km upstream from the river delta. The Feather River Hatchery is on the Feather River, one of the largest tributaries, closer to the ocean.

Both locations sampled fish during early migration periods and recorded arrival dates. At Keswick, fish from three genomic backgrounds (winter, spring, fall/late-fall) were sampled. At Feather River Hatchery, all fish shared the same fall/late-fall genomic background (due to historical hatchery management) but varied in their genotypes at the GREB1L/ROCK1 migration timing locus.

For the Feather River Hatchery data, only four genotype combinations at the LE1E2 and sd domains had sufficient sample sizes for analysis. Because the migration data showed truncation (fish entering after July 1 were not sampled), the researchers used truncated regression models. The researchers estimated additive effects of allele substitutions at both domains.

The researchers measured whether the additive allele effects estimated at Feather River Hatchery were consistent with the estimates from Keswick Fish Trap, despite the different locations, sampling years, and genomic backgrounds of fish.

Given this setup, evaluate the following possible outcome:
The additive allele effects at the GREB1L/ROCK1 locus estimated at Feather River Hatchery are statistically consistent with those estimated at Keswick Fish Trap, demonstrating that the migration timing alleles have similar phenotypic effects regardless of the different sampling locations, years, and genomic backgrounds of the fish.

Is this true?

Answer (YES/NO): YES